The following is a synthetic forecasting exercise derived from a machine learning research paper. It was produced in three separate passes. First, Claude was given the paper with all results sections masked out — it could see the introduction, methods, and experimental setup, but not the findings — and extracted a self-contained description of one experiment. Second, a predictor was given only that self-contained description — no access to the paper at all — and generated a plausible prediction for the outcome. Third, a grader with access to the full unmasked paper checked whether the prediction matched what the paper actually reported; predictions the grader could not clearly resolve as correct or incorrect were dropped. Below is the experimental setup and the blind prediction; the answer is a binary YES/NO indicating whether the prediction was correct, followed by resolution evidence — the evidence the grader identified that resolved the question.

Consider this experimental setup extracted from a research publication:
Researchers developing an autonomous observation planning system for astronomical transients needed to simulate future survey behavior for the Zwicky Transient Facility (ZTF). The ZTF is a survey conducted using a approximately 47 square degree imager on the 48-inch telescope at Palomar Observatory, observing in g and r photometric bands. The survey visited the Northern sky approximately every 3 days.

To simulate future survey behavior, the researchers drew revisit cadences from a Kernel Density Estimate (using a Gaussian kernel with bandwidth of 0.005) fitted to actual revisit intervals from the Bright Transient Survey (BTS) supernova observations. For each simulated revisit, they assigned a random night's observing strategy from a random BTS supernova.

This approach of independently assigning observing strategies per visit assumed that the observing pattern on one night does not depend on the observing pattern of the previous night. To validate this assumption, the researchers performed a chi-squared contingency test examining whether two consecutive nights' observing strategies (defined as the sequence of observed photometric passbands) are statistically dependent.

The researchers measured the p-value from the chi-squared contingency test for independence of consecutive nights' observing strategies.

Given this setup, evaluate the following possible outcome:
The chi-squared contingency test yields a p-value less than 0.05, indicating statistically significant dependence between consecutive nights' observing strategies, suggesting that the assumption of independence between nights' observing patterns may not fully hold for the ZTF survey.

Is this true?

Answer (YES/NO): NO